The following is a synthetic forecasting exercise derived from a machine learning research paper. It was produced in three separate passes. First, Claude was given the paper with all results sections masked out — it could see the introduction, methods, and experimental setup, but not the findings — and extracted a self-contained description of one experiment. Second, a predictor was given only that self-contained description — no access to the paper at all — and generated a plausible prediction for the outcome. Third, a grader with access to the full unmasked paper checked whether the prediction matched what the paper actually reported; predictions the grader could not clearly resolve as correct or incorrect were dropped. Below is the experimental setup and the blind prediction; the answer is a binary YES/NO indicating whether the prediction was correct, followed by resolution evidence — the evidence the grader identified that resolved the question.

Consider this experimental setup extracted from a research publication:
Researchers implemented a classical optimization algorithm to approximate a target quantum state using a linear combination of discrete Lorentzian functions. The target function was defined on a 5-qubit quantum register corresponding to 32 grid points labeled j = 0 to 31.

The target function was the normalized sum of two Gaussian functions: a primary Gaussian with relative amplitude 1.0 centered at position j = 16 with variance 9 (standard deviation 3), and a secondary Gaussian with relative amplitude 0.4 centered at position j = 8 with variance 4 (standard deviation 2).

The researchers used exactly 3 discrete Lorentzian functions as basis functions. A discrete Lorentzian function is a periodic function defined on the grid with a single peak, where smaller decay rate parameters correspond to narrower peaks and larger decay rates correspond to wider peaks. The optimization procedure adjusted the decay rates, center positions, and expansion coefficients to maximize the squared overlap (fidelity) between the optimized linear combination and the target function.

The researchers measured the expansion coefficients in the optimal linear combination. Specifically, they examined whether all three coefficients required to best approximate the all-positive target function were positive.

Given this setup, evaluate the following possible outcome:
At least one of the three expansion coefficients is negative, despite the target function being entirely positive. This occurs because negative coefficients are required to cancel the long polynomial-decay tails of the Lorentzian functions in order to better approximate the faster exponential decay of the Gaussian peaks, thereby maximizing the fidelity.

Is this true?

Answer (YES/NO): YES